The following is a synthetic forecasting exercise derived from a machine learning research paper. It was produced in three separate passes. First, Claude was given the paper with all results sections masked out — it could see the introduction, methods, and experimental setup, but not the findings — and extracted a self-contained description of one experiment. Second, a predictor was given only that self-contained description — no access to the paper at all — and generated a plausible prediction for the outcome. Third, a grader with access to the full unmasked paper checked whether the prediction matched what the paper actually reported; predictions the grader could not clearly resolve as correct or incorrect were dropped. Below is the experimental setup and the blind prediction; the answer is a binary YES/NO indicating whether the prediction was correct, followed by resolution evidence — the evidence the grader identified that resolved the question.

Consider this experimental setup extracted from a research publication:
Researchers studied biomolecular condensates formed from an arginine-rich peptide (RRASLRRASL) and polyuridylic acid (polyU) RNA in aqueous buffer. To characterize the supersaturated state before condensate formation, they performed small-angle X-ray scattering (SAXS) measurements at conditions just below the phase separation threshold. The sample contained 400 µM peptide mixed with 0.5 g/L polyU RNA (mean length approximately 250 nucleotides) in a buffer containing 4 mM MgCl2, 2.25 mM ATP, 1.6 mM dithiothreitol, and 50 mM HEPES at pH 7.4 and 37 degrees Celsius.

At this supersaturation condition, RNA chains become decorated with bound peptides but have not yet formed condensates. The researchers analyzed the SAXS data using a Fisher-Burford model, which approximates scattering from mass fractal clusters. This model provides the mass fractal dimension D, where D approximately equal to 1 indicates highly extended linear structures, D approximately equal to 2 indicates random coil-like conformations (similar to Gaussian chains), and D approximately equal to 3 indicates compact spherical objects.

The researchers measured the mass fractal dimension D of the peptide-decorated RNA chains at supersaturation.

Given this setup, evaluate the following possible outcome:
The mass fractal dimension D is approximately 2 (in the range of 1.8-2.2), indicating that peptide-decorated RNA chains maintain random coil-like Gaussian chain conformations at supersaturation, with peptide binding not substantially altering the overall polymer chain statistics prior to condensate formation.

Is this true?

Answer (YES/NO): NO